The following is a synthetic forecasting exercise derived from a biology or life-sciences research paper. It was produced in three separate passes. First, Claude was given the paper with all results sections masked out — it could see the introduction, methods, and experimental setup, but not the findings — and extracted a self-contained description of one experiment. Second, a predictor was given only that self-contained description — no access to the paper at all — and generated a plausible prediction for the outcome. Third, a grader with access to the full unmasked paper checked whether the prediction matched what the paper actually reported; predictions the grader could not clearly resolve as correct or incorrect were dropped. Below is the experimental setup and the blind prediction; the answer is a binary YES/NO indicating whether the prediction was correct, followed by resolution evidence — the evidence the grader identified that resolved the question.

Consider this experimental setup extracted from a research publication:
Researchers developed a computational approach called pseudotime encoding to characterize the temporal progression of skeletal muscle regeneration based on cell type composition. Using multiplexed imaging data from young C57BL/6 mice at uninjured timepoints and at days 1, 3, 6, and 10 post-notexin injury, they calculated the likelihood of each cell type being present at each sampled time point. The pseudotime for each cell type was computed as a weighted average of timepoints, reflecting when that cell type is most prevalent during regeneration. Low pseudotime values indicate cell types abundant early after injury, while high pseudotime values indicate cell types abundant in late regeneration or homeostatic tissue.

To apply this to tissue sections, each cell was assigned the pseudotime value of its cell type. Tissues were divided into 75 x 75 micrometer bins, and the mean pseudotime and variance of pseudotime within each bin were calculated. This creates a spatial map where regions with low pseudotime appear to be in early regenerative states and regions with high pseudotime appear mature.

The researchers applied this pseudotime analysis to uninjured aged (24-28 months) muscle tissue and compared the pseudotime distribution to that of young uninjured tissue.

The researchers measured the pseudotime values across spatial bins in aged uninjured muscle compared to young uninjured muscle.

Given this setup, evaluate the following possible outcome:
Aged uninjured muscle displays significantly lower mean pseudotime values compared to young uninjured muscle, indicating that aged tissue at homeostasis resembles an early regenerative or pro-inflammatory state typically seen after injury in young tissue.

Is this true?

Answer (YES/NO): NO